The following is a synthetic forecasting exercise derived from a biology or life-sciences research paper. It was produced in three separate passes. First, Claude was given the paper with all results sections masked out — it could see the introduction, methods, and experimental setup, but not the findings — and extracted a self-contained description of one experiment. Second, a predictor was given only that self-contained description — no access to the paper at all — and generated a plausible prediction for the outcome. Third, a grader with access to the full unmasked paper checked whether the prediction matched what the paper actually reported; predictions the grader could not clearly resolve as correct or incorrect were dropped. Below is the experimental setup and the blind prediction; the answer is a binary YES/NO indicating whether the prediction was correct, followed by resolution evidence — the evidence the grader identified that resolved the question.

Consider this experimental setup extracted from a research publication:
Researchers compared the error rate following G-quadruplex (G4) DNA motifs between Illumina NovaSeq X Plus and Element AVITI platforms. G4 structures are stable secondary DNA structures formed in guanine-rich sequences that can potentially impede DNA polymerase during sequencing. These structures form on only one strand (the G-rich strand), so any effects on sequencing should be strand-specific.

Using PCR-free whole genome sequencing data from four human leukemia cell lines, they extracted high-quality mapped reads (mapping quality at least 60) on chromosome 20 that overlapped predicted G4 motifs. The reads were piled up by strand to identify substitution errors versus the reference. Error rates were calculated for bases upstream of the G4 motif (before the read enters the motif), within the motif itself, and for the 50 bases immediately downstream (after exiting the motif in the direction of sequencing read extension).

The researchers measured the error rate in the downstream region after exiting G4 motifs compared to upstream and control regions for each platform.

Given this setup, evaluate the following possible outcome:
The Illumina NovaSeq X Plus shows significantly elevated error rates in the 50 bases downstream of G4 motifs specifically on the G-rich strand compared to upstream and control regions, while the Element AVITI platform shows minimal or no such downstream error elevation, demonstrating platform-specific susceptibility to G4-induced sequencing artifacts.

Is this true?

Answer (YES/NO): NO